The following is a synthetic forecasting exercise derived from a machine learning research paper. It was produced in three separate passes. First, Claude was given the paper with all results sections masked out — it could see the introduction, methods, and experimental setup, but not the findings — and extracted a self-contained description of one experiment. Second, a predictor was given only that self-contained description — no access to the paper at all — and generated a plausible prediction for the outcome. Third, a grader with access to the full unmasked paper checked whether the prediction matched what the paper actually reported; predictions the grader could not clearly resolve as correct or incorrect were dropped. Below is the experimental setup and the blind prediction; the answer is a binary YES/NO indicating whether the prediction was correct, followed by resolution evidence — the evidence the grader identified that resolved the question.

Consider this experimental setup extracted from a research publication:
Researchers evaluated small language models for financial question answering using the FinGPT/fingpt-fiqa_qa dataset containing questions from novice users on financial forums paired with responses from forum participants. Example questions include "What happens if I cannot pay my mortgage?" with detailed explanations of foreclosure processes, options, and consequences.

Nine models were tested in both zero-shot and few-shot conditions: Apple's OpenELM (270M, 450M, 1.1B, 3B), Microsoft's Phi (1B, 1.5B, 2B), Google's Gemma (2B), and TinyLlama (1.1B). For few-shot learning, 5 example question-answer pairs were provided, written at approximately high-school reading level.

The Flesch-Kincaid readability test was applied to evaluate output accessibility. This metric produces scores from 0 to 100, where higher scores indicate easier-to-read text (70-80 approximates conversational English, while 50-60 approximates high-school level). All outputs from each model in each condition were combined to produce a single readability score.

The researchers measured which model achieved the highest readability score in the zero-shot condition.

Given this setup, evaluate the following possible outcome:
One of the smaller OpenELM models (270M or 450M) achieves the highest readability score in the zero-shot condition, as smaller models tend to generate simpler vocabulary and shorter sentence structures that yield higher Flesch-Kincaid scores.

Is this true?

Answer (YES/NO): NO